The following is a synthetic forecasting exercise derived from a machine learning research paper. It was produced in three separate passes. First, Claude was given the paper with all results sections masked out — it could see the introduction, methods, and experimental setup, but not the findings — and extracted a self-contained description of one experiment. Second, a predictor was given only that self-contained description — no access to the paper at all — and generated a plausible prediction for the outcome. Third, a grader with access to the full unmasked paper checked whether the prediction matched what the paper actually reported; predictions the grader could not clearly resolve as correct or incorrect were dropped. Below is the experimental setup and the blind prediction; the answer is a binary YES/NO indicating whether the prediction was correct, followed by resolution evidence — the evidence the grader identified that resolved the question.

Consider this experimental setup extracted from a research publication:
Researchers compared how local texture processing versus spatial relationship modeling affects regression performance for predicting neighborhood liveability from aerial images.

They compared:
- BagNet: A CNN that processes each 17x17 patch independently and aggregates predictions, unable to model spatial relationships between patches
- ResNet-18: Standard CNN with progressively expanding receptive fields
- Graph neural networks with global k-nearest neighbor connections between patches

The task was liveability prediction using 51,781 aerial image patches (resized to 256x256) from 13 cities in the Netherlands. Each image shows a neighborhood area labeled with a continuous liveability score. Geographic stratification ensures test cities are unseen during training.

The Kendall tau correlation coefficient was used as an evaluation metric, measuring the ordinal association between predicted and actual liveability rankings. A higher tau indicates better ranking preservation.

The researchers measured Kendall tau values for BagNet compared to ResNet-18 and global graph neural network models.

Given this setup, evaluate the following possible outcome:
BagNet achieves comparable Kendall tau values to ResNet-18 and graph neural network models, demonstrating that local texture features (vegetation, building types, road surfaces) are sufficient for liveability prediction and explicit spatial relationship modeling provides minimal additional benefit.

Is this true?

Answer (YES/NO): YES